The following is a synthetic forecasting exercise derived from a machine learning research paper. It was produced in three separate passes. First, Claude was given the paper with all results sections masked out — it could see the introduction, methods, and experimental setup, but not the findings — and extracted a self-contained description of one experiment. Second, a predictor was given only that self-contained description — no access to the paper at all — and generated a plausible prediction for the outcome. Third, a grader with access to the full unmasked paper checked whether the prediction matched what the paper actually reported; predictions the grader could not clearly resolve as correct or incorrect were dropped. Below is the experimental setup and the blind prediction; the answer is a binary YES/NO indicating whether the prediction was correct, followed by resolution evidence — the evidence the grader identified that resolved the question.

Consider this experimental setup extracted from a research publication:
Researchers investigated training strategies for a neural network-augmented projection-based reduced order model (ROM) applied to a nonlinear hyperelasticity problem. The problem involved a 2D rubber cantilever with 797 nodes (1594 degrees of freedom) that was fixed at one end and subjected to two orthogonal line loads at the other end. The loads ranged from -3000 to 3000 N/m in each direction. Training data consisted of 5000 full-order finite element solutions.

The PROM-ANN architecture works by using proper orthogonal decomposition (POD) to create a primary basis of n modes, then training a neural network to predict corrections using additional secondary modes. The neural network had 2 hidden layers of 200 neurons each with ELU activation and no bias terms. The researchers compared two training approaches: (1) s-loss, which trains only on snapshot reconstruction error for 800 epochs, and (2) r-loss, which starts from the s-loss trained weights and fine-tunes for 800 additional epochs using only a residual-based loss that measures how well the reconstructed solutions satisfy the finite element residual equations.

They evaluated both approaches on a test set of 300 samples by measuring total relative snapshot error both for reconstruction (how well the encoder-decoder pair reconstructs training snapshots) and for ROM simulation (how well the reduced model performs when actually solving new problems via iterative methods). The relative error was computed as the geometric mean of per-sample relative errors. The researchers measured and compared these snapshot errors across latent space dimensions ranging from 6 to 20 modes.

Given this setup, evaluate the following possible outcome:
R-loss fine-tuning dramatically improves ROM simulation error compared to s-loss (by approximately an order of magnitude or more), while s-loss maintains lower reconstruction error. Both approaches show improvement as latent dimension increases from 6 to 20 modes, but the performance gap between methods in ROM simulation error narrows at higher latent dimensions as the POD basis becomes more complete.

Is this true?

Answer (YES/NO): NO